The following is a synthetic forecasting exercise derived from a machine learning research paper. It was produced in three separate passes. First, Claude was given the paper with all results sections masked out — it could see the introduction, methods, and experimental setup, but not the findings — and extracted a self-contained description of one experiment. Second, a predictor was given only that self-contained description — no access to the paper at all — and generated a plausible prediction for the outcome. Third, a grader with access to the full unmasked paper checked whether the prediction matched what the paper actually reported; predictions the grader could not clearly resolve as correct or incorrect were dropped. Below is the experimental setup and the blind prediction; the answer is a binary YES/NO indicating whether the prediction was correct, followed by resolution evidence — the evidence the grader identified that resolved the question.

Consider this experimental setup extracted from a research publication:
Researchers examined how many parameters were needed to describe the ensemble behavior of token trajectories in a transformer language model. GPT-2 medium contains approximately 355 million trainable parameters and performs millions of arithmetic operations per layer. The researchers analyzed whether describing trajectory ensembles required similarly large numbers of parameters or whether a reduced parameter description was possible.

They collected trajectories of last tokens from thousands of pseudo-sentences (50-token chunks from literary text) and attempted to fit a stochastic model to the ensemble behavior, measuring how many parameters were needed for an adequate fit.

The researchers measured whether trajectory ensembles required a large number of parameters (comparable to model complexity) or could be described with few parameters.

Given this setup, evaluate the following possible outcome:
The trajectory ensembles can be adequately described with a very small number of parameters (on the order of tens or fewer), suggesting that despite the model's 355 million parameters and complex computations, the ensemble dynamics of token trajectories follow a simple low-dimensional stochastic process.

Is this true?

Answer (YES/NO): YES